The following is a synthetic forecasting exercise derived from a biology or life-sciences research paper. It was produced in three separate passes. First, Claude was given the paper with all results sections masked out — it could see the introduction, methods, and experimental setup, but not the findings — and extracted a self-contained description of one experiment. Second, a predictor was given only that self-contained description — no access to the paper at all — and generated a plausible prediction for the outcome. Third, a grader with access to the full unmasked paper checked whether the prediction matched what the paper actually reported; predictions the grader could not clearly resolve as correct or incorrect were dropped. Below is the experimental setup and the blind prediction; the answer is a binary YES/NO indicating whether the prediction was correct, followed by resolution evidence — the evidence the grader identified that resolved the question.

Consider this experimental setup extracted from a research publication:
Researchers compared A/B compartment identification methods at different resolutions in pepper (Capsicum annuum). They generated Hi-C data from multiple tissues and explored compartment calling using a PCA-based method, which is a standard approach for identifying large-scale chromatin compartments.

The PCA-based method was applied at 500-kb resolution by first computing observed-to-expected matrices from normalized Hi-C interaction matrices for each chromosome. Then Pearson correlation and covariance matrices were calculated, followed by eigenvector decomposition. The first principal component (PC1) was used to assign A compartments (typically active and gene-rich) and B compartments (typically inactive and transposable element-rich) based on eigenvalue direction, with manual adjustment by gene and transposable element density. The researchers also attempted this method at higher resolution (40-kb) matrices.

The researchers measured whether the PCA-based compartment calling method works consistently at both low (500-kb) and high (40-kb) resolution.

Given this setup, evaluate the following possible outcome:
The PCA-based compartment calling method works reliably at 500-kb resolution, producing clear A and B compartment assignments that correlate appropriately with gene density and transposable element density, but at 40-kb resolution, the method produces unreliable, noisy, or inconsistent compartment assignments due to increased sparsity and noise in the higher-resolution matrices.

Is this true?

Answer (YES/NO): YES